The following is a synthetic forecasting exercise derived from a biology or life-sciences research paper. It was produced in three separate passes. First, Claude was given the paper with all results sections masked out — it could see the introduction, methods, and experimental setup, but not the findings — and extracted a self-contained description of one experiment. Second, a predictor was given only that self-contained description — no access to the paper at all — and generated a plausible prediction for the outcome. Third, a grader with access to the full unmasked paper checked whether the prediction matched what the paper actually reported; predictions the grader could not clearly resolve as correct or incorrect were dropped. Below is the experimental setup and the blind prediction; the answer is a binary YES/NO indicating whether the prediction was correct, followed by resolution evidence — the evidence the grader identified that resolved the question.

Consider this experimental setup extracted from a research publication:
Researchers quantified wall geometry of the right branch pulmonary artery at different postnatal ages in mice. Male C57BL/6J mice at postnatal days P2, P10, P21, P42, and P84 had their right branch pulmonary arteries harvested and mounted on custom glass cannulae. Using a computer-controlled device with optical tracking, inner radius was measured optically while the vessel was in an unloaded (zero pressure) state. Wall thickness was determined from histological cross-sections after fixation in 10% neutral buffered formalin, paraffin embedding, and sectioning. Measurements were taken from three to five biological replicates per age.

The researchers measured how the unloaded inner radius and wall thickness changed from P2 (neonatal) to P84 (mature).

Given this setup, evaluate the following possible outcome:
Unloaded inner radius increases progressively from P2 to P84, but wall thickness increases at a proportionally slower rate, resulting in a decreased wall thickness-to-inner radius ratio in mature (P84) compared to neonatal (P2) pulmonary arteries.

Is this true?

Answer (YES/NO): NO